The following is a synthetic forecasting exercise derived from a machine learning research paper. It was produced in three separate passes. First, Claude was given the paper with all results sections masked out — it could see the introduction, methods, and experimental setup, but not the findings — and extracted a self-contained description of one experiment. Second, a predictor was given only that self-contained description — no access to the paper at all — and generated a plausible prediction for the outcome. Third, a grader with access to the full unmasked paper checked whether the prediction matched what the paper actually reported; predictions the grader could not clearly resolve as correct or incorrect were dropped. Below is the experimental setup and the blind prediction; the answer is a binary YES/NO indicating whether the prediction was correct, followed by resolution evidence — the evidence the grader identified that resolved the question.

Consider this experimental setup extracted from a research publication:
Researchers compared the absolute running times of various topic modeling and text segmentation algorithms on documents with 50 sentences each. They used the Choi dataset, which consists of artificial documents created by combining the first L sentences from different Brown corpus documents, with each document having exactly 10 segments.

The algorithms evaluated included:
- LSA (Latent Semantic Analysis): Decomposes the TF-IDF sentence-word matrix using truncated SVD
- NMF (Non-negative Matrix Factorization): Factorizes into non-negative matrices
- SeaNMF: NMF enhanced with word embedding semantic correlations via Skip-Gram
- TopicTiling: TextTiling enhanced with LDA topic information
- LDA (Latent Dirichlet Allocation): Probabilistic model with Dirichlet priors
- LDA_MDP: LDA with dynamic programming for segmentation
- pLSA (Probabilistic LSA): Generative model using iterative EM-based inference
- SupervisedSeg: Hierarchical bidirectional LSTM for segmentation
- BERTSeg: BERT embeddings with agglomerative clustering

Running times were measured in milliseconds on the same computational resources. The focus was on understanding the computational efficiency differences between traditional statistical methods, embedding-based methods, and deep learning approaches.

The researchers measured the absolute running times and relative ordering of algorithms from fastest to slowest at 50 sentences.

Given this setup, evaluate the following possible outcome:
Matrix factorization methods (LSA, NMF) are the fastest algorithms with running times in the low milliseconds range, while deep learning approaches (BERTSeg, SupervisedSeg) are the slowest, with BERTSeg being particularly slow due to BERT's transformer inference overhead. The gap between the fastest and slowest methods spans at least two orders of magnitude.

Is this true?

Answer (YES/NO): NO